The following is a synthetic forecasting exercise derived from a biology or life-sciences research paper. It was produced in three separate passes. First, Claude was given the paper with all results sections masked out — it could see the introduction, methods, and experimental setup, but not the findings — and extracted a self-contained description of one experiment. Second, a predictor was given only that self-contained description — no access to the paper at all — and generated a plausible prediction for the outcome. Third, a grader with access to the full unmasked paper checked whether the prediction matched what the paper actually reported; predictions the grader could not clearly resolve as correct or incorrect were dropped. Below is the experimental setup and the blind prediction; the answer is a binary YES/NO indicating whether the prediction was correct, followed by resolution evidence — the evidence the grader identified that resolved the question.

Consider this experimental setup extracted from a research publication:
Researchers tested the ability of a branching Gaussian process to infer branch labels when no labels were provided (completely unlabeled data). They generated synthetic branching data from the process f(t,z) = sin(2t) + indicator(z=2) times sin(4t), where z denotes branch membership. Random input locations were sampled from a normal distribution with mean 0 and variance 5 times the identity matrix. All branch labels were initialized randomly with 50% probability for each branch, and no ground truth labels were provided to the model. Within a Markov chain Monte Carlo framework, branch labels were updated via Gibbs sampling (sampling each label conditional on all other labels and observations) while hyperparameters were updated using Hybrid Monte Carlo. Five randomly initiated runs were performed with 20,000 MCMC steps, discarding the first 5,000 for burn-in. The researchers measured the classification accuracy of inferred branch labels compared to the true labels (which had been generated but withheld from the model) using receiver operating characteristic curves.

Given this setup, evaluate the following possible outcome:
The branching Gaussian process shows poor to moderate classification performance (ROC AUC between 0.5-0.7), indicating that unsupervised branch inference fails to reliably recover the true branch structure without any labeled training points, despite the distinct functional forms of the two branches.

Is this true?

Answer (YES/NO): NO